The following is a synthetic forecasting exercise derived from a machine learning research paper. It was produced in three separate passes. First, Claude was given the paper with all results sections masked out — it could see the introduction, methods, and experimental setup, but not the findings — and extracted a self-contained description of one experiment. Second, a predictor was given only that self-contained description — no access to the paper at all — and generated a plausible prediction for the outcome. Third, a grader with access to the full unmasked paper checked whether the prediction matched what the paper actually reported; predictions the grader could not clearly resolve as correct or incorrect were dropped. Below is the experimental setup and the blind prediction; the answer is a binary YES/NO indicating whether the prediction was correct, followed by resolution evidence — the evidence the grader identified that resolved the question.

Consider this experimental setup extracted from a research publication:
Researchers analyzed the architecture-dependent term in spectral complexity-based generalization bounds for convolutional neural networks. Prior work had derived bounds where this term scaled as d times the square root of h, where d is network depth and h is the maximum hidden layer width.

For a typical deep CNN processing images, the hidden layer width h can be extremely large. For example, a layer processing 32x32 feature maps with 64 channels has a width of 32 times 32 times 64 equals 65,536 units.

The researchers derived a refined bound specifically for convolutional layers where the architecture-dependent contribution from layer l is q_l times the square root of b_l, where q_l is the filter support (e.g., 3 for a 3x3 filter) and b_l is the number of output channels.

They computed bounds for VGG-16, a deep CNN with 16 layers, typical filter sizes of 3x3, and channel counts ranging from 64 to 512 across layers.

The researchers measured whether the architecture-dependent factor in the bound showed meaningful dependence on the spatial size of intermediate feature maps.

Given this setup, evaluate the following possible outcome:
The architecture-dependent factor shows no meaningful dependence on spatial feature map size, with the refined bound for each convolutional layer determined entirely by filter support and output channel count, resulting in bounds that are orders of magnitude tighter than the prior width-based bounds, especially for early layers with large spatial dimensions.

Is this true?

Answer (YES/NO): YES